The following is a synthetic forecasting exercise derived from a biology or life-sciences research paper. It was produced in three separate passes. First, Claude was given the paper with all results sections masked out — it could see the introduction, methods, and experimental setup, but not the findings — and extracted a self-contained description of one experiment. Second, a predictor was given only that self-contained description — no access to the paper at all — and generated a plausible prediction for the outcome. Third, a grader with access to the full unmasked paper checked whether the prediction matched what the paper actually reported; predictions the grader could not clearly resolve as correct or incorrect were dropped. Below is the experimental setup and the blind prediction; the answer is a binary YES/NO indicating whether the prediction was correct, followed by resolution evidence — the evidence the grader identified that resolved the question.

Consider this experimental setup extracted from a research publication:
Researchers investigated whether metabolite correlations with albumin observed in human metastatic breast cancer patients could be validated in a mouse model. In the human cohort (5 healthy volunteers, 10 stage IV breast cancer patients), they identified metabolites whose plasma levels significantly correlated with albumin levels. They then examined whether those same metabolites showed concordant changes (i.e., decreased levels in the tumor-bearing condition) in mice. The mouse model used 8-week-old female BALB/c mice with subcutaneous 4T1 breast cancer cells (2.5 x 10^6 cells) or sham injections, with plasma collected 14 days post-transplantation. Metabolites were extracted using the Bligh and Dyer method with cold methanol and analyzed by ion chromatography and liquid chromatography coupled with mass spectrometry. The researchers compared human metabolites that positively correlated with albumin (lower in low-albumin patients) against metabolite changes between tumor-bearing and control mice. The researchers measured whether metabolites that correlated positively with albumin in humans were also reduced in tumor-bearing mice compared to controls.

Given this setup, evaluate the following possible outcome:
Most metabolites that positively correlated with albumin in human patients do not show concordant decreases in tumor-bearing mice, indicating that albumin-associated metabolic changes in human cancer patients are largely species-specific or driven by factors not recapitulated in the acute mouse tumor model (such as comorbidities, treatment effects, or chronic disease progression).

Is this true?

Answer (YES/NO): NO